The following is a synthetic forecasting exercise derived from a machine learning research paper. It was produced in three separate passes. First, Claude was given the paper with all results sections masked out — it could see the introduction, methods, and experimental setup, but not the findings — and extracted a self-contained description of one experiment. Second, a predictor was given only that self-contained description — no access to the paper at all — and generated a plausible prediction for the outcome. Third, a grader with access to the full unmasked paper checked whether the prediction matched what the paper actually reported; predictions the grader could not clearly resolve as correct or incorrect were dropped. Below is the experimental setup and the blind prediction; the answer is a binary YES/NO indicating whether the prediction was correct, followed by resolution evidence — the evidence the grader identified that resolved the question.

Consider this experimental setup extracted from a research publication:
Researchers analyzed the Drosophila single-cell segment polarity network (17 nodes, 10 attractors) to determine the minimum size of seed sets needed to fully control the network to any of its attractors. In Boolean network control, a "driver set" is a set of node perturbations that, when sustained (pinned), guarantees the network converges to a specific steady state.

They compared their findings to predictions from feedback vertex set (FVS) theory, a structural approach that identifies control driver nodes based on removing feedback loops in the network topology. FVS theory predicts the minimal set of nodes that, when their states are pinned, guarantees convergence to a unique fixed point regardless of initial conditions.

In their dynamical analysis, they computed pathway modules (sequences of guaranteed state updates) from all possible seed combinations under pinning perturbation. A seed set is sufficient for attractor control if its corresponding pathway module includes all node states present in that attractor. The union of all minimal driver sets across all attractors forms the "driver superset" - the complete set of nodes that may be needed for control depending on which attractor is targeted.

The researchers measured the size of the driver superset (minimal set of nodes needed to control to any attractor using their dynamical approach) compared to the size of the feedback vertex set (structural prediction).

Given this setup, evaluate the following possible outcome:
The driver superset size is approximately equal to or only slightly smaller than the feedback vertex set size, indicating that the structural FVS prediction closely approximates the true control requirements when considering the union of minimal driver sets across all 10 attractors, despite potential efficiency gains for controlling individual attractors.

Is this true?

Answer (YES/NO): YES